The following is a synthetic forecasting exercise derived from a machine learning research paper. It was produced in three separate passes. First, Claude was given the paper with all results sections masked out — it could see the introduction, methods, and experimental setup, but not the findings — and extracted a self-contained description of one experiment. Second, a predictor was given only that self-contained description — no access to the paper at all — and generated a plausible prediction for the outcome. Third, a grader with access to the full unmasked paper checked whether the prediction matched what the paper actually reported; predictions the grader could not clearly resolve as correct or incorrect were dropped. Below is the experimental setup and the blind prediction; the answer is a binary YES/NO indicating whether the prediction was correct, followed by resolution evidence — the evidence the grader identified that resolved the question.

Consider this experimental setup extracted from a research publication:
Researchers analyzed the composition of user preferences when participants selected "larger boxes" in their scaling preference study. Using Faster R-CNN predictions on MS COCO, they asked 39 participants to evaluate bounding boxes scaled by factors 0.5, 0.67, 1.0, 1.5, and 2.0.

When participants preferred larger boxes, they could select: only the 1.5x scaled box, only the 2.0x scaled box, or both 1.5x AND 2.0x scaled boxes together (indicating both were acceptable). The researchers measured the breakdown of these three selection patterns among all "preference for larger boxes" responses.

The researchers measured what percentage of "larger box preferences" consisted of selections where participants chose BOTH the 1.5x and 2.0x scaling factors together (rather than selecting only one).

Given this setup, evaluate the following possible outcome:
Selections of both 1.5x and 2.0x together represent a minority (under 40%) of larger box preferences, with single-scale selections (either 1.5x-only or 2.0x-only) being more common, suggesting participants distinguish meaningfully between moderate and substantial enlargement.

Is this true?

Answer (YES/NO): NO